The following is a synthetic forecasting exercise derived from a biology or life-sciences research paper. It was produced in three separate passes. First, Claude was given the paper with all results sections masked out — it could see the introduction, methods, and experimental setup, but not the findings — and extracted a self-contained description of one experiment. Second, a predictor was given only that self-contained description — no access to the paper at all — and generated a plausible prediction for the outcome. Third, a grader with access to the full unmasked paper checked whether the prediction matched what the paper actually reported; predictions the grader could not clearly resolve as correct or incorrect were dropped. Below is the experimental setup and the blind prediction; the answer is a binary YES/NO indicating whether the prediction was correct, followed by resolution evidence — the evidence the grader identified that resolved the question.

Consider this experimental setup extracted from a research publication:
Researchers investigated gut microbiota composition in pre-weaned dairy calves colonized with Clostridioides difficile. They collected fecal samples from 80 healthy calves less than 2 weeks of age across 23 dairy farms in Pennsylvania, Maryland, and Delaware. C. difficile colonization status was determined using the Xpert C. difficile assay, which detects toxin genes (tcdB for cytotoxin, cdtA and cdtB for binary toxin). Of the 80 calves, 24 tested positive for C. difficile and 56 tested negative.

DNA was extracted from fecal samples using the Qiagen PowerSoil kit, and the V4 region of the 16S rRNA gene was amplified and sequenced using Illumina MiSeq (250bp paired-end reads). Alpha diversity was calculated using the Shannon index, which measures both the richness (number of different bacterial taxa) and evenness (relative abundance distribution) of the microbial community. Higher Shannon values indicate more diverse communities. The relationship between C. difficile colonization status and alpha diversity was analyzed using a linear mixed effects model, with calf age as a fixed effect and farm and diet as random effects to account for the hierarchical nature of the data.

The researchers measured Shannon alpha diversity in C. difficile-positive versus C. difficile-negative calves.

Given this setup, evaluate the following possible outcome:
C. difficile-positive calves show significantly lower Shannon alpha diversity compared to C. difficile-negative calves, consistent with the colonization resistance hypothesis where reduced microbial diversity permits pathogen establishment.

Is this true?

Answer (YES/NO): NO